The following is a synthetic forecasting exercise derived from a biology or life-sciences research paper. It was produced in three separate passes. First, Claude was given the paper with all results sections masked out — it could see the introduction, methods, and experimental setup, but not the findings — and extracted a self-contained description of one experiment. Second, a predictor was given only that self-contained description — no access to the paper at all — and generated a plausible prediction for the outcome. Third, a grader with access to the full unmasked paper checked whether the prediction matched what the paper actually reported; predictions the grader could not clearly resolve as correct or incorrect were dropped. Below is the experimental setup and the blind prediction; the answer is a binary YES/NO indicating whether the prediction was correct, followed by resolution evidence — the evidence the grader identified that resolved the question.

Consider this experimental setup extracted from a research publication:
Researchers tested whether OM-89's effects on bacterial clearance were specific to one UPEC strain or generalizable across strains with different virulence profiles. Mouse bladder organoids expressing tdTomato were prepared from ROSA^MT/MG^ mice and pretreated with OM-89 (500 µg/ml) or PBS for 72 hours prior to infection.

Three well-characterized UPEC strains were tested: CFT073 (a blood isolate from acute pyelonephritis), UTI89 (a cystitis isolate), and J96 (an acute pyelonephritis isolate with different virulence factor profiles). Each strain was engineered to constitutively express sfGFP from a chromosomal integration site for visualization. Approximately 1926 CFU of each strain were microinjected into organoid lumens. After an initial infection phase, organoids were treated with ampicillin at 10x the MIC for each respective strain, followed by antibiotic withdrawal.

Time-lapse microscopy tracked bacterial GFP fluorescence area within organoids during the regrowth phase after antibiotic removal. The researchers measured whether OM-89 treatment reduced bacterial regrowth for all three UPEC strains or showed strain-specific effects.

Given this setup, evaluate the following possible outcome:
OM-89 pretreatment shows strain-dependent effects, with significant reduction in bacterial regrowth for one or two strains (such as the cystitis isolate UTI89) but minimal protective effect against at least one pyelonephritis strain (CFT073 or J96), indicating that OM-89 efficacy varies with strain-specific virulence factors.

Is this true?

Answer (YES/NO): NO